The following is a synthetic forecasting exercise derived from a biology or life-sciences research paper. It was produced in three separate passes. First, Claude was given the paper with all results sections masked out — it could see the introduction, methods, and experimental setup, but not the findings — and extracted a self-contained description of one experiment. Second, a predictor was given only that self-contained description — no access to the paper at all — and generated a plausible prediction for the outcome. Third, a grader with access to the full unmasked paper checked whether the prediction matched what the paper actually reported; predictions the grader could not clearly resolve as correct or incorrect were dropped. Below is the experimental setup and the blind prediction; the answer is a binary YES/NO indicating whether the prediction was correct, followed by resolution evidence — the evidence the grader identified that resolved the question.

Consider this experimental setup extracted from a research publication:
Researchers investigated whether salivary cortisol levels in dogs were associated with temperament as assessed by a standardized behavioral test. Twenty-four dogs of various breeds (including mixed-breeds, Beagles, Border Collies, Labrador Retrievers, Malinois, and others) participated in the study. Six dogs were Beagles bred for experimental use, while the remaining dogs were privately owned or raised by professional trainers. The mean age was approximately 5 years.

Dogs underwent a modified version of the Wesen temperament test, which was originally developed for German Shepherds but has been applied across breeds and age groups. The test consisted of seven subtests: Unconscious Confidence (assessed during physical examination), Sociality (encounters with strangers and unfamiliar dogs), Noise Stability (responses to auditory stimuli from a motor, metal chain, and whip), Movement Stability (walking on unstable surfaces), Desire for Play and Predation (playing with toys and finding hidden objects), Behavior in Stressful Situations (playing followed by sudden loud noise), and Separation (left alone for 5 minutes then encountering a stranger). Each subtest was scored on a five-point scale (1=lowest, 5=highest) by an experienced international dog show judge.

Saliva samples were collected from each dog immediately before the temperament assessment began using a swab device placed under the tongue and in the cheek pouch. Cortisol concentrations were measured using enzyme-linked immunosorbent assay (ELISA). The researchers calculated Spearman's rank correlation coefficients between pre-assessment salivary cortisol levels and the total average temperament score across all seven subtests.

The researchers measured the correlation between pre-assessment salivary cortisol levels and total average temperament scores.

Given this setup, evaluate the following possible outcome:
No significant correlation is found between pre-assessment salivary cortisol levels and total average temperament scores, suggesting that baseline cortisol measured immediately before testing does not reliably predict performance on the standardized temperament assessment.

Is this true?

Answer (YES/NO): NO